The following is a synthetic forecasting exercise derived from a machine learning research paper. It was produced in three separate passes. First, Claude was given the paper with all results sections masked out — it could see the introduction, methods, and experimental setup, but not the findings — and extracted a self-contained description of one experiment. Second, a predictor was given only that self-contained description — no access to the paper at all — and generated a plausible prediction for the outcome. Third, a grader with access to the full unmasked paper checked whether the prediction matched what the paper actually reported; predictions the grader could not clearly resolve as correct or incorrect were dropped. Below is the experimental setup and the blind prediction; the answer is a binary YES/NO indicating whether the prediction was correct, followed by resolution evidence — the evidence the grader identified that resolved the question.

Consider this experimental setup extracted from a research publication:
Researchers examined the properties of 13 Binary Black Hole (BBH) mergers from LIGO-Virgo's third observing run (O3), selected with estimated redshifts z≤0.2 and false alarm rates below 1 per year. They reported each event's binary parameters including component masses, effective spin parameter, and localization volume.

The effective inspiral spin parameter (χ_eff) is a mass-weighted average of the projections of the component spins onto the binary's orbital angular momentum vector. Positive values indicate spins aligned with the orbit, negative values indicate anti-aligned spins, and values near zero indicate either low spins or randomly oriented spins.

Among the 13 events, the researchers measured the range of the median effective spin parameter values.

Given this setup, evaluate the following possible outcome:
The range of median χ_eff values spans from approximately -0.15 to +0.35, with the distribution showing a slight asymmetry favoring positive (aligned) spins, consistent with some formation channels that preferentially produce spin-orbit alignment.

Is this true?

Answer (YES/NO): NO